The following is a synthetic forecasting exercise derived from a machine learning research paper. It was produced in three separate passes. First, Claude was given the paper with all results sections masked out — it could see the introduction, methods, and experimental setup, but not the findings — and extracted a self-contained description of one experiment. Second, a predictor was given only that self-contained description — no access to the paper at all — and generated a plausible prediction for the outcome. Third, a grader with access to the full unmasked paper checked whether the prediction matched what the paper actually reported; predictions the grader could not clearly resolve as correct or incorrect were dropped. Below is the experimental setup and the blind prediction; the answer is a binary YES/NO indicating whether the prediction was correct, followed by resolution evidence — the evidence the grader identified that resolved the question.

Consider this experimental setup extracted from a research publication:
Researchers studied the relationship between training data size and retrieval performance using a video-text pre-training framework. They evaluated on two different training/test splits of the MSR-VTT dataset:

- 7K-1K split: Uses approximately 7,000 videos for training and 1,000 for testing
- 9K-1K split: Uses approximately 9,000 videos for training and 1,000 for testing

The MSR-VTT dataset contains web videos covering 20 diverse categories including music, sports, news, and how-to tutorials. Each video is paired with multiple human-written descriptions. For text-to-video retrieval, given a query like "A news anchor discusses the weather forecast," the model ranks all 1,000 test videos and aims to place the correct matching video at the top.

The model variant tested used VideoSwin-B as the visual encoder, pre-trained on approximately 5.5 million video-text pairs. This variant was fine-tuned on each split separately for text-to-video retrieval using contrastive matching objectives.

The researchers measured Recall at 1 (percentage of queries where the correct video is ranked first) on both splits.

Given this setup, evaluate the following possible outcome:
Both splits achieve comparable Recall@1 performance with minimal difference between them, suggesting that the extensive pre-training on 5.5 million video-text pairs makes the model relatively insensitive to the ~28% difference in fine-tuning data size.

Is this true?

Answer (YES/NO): NO